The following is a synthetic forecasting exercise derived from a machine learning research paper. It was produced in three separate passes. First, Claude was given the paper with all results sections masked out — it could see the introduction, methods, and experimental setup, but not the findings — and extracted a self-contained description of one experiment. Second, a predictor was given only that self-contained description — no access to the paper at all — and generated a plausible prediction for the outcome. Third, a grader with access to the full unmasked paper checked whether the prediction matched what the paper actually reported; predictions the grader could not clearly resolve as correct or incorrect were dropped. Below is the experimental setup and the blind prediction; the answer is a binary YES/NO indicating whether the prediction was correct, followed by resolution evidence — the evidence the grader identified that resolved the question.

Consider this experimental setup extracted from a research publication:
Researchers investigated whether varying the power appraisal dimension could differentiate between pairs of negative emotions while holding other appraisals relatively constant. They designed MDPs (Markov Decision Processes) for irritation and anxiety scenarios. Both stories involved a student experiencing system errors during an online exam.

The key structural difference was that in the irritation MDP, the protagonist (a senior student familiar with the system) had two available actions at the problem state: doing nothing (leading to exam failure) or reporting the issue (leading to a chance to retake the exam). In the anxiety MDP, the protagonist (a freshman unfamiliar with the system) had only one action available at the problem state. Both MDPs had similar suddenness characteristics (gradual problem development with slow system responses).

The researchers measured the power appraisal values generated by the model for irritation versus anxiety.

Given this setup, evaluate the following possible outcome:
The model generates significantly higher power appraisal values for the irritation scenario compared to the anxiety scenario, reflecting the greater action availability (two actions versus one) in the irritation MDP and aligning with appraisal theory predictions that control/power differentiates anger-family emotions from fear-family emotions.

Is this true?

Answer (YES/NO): YES